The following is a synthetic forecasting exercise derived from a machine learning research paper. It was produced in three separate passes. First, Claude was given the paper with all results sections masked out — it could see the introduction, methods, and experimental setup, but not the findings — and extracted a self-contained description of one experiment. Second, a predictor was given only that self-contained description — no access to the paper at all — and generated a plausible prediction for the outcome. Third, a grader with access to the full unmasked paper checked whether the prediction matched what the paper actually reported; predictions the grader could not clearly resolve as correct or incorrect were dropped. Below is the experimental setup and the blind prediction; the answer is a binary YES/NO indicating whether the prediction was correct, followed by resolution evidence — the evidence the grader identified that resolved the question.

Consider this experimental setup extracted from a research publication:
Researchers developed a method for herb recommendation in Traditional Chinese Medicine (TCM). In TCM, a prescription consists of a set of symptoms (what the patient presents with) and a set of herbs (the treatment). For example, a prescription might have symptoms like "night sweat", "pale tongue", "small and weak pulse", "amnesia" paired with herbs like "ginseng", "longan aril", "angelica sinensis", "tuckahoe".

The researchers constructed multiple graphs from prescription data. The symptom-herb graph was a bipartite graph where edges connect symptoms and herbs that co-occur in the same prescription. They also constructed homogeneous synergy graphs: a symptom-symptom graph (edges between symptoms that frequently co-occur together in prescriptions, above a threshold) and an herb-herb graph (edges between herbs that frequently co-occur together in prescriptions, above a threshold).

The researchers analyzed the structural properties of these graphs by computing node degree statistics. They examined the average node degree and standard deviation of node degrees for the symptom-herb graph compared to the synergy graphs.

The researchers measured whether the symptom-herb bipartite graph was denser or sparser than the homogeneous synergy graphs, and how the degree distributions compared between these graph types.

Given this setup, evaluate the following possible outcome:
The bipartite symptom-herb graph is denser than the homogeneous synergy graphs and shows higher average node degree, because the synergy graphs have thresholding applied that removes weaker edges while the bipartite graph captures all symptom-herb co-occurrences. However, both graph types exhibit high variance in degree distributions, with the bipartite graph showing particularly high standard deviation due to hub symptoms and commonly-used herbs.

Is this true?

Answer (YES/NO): NO